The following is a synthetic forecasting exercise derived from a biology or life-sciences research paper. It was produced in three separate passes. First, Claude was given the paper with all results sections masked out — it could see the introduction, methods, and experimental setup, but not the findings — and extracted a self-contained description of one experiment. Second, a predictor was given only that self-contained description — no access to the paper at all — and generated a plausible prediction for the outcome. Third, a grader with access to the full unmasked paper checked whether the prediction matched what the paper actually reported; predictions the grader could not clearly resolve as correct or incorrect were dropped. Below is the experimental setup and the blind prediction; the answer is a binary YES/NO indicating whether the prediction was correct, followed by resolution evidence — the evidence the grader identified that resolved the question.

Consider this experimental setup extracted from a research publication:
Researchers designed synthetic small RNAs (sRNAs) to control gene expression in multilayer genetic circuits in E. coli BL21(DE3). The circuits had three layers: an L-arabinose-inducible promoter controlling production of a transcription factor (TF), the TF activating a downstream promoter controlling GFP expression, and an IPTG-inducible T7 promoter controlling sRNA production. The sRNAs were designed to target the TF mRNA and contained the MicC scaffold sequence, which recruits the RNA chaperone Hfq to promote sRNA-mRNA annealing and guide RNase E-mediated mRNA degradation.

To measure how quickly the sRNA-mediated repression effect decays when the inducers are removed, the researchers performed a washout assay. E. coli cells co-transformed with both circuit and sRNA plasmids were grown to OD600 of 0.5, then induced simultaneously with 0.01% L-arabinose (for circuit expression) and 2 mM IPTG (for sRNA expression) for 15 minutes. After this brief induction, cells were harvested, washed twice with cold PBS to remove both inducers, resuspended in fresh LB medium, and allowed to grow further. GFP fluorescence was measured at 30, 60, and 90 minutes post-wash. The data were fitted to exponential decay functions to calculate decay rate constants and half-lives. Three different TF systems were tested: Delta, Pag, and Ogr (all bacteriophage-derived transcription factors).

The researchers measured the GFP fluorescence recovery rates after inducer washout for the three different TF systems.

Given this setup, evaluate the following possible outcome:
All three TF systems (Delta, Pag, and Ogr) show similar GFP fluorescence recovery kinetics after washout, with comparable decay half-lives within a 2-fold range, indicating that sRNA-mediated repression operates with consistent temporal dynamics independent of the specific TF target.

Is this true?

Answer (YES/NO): NO